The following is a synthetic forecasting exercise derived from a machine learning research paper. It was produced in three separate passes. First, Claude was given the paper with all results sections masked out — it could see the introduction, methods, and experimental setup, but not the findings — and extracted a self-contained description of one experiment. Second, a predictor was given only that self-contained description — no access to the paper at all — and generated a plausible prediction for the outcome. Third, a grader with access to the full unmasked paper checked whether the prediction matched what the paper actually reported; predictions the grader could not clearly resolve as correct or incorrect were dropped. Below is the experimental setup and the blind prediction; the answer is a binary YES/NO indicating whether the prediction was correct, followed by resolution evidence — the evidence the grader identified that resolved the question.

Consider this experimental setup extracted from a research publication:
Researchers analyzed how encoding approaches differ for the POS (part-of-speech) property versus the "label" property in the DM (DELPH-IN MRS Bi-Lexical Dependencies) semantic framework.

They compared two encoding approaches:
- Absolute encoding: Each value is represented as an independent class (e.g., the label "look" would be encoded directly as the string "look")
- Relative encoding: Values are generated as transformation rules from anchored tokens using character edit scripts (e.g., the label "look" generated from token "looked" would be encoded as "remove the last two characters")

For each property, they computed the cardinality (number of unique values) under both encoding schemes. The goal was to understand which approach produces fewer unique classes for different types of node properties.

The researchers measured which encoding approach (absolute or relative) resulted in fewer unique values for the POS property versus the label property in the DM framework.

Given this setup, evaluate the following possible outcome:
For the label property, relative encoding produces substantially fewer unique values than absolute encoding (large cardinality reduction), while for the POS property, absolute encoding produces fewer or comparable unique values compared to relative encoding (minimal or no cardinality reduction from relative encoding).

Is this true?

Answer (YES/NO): YES